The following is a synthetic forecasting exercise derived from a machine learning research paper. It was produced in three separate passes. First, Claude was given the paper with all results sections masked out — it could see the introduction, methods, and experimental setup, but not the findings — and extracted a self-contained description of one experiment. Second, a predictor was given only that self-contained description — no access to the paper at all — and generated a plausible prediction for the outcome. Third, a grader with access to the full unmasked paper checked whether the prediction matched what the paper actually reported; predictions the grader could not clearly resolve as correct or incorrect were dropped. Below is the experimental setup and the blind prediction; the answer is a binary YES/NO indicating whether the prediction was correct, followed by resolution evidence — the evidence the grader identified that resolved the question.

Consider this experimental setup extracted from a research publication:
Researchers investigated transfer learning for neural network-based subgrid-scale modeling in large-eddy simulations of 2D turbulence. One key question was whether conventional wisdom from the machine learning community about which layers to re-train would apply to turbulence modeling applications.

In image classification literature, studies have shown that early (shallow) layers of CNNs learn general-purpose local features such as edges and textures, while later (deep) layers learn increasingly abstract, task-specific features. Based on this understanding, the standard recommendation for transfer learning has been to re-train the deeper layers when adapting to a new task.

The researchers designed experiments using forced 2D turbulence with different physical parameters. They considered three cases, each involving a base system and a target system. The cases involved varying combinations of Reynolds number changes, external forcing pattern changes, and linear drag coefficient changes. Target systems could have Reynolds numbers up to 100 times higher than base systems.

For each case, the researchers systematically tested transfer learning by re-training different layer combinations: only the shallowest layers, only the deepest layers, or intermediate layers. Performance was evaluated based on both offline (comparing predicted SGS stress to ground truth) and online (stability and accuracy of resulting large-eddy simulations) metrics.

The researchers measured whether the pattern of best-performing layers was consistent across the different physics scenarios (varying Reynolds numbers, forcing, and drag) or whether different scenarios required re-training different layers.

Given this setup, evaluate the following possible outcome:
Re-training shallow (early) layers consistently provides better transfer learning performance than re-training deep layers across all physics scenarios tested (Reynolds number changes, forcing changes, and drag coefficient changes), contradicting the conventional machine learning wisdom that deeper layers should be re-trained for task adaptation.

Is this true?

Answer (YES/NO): YES